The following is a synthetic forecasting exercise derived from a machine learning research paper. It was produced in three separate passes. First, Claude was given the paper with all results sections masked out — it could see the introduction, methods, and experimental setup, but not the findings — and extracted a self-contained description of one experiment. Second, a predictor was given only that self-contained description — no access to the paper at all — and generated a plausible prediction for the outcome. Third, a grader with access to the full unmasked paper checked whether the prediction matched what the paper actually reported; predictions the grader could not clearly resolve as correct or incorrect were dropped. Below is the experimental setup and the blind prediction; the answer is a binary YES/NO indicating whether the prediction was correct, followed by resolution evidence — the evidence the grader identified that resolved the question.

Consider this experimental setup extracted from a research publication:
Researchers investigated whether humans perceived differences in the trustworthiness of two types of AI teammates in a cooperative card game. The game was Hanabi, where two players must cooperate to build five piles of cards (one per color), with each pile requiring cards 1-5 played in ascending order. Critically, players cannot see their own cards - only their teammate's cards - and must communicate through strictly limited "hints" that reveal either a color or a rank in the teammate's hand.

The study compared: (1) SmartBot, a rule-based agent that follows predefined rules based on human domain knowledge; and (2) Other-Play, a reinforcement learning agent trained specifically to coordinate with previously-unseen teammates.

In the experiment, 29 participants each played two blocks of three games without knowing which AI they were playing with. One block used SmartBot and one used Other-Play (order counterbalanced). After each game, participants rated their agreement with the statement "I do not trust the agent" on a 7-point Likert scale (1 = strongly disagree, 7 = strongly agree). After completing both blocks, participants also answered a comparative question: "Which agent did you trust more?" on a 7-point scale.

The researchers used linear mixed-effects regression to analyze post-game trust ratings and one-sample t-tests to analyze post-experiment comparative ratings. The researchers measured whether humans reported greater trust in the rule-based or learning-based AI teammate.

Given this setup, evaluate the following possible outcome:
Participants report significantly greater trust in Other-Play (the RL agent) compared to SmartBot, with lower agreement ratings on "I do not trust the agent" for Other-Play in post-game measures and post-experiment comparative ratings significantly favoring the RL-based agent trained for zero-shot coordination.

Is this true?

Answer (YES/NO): NO